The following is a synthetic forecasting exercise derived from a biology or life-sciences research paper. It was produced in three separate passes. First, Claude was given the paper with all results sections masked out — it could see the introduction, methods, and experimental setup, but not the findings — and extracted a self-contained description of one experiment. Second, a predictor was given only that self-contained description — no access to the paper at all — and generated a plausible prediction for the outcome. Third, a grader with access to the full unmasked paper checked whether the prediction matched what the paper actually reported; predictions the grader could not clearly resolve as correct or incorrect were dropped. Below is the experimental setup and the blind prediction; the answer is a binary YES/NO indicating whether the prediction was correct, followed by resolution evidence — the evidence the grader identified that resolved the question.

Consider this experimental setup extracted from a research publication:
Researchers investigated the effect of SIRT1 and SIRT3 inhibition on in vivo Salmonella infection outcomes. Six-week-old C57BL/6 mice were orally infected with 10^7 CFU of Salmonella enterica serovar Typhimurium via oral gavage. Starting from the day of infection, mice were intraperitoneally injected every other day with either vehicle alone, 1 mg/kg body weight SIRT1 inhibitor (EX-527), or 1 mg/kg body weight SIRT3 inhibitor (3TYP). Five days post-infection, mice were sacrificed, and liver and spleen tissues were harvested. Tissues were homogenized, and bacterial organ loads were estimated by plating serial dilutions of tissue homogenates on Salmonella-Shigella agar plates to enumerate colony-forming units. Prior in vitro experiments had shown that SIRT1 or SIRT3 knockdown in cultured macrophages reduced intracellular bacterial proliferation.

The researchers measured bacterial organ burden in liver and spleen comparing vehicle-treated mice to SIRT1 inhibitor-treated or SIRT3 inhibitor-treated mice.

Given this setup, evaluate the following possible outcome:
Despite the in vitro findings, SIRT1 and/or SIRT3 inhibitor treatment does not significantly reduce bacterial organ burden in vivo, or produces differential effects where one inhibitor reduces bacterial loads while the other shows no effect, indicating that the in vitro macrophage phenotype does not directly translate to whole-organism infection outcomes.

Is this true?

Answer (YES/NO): YES